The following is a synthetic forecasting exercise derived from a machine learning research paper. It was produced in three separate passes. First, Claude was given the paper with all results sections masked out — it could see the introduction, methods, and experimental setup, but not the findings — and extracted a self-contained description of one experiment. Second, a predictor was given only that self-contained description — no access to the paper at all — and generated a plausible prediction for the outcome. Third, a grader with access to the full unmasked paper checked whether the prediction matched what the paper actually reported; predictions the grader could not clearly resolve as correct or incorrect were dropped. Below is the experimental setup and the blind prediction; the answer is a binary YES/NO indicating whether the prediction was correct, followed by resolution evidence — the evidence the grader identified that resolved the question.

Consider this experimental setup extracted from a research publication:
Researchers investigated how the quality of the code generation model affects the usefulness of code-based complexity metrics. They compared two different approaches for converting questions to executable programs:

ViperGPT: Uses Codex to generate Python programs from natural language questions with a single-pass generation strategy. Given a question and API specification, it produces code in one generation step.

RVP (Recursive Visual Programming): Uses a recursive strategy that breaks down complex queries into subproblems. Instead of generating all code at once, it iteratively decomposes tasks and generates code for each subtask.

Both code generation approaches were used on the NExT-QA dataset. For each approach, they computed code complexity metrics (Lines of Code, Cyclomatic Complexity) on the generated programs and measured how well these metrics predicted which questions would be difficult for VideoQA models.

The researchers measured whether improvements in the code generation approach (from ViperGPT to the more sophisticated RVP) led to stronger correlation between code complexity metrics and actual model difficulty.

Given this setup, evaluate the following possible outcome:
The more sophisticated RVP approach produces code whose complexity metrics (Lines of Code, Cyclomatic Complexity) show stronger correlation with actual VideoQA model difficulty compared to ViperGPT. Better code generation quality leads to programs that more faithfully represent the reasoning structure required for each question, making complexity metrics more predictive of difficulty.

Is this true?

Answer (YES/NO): YES